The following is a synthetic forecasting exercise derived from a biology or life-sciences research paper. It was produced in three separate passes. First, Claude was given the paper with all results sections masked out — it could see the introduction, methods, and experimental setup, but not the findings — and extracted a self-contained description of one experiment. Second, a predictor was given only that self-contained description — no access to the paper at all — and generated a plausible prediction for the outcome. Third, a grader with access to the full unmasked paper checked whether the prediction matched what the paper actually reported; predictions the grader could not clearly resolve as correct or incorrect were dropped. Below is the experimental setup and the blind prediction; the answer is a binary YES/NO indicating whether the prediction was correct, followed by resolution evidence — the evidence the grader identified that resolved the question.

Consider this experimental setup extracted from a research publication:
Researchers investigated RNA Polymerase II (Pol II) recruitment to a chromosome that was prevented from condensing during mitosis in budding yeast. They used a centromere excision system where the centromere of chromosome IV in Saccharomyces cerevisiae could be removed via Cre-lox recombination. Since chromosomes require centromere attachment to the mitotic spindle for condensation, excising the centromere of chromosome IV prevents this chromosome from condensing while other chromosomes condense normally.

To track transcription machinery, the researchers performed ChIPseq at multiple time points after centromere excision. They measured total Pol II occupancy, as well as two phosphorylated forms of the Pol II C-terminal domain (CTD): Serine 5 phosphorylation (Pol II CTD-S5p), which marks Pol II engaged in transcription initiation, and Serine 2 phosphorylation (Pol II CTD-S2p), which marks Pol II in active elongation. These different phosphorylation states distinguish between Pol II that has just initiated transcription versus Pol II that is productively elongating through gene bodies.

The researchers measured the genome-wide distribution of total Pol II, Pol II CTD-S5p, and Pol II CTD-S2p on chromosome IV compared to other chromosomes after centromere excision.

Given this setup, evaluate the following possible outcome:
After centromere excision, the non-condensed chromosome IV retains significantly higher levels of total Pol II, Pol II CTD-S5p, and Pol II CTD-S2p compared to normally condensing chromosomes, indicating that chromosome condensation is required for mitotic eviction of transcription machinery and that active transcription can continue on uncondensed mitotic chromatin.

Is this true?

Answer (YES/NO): NO